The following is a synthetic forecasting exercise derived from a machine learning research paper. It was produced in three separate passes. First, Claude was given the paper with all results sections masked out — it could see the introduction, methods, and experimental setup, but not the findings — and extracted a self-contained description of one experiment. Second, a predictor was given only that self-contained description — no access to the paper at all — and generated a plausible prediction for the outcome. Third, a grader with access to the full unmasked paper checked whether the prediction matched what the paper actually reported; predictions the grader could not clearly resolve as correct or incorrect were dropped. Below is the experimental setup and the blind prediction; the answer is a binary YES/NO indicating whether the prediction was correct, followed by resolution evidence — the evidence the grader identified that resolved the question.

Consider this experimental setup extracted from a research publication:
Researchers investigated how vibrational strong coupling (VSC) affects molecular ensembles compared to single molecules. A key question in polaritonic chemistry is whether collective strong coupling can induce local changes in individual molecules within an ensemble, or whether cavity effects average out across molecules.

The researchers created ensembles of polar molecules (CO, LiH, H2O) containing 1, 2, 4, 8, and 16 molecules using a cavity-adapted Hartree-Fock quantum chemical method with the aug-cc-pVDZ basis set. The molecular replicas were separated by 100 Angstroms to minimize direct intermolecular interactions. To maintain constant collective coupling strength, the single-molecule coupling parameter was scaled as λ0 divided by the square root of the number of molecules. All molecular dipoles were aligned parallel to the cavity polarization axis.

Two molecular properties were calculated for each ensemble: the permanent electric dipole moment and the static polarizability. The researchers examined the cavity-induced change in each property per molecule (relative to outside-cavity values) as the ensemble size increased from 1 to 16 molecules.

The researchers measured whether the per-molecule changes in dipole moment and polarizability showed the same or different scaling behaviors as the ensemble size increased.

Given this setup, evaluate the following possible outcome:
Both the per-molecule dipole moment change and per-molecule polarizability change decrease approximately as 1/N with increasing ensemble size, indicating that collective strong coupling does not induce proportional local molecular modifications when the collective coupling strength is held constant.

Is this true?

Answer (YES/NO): NO